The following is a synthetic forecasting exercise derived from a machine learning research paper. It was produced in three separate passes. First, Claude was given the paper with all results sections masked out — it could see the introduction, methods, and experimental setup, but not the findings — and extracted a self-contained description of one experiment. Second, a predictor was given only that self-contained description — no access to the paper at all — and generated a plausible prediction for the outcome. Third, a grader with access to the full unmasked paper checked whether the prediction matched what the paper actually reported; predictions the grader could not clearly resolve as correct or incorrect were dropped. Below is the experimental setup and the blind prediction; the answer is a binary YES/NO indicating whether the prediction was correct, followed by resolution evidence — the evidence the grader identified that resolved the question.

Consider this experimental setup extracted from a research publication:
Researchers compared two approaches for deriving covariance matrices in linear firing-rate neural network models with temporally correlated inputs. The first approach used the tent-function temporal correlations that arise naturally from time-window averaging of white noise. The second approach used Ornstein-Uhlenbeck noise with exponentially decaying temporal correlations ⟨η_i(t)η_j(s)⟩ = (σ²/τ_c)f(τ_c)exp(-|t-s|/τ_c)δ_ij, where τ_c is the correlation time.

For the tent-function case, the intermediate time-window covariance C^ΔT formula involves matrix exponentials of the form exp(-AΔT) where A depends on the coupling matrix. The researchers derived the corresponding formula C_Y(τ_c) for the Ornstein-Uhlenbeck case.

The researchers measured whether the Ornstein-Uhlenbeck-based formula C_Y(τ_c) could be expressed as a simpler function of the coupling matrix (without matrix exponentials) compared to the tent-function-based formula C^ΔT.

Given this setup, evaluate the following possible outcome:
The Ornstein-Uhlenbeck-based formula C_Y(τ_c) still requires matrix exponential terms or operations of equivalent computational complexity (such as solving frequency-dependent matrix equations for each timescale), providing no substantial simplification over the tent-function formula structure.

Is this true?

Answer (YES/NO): NO